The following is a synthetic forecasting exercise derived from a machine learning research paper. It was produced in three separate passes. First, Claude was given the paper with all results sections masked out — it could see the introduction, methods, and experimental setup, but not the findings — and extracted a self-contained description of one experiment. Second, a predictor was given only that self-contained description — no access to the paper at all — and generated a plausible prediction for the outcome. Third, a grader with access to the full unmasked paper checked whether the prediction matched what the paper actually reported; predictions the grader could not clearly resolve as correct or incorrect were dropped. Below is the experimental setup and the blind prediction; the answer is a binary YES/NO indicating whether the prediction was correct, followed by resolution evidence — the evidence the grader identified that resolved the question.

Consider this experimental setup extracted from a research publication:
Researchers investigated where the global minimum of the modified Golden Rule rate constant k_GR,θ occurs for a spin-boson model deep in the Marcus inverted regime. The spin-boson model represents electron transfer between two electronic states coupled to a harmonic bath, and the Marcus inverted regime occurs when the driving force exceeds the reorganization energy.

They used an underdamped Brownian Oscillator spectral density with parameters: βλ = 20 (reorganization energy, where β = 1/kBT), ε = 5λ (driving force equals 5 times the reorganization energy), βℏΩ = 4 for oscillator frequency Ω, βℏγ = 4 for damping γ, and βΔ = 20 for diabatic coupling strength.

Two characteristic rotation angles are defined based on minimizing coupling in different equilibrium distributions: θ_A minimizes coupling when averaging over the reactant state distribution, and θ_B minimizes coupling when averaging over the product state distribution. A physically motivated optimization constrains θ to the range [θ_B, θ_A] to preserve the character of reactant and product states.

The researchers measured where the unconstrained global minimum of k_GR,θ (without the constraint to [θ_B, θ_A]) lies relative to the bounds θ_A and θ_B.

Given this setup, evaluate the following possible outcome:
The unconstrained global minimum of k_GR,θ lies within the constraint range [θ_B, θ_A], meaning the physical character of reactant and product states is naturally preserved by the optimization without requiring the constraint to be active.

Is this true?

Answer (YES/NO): NO